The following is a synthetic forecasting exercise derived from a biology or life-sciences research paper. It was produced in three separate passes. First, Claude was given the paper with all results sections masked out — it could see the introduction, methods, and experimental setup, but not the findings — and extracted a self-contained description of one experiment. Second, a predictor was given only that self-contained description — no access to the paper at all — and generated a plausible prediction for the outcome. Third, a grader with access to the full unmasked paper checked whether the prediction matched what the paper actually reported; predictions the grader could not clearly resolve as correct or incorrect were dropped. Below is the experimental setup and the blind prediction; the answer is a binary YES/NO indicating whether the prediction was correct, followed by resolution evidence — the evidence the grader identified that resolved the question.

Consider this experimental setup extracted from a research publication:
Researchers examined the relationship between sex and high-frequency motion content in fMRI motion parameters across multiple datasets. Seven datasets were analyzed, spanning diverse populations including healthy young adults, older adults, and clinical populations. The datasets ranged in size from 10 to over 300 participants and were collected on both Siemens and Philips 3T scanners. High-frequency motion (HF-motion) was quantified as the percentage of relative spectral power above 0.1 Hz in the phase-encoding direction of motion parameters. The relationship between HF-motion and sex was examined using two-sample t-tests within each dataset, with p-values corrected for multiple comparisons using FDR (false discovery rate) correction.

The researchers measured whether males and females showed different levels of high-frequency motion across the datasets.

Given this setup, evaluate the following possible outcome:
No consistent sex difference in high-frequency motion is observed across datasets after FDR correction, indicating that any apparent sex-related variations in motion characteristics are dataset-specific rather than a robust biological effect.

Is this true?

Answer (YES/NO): YES